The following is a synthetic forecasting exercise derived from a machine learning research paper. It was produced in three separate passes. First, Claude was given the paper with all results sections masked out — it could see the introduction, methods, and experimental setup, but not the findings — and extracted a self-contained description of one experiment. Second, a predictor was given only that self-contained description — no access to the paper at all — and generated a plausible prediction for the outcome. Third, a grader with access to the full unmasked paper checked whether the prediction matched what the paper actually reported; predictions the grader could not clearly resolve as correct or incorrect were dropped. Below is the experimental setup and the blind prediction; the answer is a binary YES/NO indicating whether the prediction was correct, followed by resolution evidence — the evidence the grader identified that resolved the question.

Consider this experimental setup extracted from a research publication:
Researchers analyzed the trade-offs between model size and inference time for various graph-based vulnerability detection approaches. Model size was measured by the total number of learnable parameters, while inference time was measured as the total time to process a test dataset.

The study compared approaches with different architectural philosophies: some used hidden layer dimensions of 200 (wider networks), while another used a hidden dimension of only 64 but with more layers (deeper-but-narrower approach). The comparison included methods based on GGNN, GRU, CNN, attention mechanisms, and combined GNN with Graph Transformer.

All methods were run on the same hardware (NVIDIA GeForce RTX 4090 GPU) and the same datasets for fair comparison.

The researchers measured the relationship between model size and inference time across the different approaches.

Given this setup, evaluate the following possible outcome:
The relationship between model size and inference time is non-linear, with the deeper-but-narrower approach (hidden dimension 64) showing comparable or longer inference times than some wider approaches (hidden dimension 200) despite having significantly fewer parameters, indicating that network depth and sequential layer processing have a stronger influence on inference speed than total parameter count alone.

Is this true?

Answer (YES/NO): NO